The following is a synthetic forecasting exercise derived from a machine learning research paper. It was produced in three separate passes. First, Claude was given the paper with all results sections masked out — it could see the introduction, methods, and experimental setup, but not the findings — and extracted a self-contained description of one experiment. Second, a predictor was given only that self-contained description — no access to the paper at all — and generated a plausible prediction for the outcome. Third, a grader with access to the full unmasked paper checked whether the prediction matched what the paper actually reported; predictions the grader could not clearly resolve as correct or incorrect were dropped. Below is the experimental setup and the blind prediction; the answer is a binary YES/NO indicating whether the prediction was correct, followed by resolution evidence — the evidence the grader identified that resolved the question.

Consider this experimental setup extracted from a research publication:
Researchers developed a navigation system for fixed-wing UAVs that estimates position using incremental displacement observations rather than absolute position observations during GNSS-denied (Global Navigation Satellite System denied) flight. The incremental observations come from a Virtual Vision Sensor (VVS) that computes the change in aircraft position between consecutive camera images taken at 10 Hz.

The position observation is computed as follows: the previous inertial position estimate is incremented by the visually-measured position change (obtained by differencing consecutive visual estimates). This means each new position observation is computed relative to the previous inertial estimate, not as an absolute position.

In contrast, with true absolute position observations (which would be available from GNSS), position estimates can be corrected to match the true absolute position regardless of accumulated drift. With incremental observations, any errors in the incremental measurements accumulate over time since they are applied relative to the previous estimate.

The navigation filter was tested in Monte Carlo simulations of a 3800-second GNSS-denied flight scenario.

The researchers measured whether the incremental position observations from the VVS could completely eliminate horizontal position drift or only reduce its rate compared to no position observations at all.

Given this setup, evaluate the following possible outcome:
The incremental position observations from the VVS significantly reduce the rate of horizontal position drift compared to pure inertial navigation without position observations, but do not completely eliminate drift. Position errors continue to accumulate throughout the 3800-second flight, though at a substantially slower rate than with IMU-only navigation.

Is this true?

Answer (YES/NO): YES